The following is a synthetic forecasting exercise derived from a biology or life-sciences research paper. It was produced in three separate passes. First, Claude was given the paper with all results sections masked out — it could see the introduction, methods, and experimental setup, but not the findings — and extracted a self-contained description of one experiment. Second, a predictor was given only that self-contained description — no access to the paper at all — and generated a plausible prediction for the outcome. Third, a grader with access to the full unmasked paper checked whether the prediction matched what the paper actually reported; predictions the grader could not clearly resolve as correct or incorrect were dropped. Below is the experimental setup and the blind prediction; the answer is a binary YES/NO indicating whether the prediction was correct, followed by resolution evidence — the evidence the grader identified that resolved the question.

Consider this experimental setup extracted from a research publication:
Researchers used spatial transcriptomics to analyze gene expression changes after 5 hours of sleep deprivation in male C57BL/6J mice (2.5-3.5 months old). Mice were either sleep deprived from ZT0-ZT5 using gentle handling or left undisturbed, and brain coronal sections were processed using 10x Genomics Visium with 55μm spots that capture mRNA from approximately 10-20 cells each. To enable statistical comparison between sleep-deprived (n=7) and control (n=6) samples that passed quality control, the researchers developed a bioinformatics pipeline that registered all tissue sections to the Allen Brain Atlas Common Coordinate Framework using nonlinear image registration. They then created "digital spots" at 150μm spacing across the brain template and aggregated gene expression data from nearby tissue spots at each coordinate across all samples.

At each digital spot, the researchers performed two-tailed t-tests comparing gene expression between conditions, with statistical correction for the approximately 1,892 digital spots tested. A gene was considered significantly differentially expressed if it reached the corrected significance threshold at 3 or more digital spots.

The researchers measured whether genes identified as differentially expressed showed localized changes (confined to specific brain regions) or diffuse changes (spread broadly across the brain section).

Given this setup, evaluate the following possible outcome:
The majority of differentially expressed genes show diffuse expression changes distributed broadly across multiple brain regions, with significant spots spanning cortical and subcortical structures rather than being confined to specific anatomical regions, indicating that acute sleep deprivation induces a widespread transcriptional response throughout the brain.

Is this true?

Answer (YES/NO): NO